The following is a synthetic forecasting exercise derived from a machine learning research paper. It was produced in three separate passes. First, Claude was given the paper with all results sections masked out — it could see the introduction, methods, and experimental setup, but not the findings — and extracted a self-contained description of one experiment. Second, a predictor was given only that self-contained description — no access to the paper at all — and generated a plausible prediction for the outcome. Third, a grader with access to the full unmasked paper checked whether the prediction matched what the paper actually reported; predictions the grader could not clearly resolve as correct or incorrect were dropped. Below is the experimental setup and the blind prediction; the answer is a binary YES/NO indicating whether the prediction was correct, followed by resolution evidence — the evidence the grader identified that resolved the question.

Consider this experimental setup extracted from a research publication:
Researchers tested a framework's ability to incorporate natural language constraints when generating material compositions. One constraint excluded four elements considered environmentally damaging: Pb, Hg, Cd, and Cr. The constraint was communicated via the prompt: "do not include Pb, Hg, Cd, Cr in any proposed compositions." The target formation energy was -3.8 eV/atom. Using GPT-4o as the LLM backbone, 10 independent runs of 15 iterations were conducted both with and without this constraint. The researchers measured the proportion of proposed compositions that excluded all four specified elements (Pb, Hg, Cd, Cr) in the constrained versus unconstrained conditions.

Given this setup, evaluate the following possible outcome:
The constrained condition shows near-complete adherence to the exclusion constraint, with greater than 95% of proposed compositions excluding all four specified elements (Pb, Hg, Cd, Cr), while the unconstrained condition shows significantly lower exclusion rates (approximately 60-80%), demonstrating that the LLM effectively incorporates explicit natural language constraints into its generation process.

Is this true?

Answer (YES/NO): NO